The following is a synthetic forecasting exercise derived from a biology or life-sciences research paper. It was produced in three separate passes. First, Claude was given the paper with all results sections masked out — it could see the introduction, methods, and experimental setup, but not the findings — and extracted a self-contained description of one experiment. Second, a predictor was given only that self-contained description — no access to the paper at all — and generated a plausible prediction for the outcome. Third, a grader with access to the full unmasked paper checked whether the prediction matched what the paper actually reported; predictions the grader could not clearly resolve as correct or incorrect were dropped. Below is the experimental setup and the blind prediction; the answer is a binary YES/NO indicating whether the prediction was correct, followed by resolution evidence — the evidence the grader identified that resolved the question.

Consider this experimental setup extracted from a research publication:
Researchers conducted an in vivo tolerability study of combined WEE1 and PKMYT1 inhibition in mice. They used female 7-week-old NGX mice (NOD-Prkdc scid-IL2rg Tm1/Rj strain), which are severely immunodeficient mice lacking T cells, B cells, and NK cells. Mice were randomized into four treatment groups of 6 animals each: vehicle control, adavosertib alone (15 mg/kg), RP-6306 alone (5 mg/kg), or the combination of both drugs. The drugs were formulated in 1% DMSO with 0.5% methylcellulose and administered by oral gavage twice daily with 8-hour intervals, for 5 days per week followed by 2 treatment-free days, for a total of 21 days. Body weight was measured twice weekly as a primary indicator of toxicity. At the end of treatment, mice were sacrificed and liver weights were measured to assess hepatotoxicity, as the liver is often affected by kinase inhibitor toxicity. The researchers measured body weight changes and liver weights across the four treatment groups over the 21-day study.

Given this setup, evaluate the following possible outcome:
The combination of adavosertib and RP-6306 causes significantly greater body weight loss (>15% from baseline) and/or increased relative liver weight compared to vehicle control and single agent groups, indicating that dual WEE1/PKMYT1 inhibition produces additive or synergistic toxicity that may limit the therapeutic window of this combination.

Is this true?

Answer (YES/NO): NO